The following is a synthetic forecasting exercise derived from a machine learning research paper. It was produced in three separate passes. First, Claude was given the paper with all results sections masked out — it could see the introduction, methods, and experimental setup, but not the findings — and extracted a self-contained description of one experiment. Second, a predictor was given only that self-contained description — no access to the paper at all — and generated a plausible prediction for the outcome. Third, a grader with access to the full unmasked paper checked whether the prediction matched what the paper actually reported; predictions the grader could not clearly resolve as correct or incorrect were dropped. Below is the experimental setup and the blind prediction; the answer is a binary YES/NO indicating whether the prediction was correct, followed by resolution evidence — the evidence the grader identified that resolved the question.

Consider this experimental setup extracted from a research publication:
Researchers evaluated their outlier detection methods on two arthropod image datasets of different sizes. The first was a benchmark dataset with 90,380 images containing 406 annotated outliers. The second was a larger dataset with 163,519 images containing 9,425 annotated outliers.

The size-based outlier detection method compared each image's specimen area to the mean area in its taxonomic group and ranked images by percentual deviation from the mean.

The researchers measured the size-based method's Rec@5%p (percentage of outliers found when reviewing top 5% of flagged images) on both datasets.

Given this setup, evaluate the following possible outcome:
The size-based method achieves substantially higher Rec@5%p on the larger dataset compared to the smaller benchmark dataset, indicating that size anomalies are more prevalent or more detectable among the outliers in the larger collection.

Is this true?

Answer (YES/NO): NO